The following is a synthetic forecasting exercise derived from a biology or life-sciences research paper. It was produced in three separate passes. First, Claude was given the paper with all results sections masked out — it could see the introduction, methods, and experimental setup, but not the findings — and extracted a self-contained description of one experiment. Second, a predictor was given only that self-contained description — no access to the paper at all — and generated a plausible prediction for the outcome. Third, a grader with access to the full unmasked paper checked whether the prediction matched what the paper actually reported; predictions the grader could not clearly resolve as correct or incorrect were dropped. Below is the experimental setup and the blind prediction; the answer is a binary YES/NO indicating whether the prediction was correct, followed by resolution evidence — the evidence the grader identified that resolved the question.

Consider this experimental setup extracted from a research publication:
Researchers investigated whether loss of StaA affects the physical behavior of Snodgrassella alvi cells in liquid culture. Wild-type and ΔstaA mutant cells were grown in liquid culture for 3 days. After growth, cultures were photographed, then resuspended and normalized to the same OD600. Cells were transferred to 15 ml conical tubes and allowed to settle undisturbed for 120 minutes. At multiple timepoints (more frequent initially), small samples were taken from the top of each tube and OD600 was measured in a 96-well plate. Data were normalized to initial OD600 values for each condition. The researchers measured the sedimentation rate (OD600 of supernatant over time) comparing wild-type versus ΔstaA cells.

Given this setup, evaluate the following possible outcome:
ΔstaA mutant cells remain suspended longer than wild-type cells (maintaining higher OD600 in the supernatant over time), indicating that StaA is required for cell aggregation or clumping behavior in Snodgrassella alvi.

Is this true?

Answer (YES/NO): YES